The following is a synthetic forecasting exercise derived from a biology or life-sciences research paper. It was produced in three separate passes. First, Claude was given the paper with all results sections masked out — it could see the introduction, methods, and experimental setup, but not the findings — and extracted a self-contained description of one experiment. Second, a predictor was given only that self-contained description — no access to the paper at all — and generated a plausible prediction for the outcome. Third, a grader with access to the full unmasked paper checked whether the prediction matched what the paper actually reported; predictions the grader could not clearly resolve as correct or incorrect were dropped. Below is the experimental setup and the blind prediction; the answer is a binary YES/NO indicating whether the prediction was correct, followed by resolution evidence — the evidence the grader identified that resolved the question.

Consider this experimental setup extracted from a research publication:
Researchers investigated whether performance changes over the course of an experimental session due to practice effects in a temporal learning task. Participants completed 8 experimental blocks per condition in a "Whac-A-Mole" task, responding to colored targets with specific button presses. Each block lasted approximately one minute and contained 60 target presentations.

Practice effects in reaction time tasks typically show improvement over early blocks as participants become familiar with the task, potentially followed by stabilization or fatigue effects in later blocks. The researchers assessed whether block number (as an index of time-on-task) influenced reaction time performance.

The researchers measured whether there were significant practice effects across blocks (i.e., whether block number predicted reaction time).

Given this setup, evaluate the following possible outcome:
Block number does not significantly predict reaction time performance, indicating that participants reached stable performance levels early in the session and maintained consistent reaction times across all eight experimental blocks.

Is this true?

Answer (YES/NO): YES